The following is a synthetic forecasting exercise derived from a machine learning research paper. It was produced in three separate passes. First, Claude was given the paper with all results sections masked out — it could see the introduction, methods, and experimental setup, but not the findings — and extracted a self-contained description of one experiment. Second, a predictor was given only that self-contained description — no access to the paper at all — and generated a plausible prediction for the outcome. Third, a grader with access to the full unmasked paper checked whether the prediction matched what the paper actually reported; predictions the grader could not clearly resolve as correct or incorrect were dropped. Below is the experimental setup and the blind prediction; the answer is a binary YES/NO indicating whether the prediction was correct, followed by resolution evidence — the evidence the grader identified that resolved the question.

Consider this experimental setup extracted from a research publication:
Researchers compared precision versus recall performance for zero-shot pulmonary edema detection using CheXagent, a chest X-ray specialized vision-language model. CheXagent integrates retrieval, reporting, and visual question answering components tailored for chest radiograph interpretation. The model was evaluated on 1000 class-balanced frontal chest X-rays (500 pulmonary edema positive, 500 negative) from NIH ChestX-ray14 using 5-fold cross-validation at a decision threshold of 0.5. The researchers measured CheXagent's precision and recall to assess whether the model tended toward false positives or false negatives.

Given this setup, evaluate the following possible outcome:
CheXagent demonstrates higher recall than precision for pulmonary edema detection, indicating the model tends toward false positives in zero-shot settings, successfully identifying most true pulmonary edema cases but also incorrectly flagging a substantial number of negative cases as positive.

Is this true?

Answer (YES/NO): NO